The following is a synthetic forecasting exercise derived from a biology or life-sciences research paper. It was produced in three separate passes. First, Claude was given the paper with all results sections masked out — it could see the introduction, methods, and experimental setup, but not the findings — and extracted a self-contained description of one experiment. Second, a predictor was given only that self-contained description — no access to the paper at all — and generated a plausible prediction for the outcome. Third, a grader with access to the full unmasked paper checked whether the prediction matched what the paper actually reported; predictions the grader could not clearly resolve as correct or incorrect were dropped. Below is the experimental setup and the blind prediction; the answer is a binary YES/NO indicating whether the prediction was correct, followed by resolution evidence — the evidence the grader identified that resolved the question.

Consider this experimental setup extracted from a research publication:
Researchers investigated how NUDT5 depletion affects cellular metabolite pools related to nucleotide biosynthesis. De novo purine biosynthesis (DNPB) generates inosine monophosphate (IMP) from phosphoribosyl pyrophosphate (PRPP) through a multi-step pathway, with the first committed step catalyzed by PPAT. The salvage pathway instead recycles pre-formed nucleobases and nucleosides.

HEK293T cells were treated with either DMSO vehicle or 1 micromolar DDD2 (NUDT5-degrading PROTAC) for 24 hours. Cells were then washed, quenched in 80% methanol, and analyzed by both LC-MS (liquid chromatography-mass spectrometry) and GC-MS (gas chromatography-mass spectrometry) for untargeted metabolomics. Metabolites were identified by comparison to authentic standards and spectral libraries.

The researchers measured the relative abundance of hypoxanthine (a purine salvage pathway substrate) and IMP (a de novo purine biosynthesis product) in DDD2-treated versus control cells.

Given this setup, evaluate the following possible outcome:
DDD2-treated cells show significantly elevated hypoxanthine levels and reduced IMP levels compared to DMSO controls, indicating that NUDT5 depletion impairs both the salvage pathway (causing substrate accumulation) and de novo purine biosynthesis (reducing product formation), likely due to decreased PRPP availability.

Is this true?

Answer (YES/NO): NO